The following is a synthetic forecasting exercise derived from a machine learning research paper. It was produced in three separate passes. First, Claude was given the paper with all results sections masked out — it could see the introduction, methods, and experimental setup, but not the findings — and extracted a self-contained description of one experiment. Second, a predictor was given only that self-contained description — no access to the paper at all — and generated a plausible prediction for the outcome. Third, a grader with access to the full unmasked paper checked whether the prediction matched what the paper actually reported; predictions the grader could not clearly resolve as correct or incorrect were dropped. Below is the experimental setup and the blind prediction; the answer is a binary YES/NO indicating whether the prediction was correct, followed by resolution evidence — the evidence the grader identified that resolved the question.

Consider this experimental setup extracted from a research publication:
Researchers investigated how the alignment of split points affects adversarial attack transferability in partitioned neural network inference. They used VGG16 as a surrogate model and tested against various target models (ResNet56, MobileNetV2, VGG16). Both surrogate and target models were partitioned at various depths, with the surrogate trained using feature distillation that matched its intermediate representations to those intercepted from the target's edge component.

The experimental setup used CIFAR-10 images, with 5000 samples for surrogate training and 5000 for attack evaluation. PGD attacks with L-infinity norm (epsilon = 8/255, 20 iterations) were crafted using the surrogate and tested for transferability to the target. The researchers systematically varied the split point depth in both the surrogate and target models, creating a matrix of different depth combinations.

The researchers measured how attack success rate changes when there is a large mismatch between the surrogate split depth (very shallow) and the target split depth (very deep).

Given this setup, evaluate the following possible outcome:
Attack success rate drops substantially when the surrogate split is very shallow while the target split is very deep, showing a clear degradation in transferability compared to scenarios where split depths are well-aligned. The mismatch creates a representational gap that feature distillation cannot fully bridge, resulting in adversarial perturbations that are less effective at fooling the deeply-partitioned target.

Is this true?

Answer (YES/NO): YES